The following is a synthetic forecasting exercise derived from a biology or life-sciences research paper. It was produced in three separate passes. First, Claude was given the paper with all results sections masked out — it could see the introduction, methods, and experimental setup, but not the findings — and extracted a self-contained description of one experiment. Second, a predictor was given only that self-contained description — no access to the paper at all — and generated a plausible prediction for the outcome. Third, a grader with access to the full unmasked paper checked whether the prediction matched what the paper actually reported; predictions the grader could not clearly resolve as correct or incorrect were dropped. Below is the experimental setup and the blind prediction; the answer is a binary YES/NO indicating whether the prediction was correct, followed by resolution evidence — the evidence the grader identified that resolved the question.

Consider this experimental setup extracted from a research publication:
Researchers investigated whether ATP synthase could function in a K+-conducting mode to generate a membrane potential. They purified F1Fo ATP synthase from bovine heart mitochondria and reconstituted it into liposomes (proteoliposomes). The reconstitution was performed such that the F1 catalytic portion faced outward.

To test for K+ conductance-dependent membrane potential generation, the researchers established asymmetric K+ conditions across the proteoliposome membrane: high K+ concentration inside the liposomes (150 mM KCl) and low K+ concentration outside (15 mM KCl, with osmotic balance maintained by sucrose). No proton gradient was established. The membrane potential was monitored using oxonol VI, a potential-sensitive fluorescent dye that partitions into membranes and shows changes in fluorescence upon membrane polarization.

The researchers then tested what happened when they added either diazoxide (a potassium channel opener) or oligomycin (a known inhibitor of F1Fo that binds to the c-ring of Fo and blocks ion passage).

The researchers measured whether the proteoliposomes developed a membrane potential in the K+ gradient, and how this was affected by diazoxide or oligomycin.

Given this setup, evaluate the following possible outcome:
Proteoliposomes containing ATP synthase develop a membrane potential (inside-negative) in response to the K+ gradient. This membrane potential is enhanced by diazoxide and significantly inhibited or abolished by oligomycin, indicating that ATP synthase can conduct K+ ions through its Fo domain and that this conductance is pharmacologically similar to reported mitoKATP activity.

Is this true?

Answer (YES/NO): NO